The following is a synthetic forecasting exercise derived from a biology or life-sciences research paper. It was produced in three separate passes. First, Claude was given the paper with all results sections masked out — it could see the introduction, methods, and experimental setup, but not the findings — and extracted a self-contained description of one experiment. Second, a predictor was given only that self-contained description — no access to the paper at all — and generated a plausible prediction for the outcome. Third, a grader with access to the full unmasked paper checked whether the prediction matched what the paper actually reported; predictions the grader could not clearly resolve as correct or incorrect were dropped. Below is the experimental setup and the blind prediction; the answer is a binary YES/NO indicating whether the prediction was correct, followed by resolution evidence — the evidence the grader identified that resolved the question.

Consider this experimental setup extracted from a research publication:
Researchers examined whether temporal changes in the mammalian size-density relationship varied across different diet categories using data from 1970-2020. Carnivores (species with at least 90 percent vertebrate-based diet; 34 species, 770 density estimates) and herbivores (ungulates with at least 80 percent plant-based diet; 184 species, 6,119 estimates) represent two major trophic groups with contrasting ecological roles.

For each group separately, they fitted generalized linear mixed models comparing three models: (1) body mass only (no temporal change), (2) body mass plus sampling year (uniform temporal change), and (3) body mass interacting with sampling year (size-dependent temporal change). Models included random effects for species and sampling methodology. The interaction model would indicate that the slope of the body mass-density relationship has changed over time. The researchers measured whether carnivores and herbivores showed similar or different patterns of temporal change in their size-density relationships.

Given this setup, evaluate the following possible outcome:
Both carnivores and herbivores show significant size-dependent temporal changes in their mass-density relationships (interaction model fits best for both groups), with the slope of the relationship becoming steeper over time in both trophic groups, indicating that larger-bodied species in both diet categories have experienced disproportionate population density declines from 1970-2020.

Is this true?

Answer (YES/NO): NO